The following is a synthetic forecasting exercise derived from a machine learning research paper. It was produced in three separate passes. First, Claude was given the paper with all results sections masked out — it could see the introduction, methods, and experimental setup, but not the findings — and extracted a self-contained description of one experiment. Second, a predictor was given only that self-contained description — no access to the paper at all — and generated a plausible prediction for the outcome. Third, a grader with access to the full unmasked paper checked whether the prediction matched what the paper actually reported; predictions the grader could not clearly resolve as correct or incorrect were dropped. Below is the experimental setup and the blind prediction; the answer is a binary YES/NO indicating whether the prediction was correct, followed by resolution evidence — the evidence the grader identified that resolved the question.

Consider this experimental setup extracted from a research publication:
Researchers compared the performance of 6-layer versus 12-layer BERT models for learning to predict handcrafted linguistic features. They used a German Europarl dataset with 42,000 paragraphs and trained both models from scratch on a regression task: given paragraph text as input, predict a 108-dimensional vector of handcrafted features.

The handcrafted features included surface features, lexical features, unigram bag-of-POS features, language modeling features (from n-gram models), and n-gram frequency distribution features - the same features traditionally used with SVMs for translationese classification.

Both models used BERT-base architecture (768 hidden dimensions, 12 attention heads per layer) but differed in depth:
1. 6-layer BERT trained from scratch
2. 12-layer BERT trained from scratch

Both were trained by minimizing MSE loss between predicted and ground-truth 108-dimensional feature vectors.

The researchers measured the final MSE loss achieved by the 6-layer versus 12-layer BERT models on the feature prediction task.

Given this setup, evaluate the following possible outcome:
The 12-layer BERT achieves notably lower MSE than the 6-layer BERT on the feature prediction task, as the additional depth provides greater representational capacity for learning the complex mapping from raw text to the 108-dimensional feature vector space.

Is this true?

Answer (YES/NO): NO